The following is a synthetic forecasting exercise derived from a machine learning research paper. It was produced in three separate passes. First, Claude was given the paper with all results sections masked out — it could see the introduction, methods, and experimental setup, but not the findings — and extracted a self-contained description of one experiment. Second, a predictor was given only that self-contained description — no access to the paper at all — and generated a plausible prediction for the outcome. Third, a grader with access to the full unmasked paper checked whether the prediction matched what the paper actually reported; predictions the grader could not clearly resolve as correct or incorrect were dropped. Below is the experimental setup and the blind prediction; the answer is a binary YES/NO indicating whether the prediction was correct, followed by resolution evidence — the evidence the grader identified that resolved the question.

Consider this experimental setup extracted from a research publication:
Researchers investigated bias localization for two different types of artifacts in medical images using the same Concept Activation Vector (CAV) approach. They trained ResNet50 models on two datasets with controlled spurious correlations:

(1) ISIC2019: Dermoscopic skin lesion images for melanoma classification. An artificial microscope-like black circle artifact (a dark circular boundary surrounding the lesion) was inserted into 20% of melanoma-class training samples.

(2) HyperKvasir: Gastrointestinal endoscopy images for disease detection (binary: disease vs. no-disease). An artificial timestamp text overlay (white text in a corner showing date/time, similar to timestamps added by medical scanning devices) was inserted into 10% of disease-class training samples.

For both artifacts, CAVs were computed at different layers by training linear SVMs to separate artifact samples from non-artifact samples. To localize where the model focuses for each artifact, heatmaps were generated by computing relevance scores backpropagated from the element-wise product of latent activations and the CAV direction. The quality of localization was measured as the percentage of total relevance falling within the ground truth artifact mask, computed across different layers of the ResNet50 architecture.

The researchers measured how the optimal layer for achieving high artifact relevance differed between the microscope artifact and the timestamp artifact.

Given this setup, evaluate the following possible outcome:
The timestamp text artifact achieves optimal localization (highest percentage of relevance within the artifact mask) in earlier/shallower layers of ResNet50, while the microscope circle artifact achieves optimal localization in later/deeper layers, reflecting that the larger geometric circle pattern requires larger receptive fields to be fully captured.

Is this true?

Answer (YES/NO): NO